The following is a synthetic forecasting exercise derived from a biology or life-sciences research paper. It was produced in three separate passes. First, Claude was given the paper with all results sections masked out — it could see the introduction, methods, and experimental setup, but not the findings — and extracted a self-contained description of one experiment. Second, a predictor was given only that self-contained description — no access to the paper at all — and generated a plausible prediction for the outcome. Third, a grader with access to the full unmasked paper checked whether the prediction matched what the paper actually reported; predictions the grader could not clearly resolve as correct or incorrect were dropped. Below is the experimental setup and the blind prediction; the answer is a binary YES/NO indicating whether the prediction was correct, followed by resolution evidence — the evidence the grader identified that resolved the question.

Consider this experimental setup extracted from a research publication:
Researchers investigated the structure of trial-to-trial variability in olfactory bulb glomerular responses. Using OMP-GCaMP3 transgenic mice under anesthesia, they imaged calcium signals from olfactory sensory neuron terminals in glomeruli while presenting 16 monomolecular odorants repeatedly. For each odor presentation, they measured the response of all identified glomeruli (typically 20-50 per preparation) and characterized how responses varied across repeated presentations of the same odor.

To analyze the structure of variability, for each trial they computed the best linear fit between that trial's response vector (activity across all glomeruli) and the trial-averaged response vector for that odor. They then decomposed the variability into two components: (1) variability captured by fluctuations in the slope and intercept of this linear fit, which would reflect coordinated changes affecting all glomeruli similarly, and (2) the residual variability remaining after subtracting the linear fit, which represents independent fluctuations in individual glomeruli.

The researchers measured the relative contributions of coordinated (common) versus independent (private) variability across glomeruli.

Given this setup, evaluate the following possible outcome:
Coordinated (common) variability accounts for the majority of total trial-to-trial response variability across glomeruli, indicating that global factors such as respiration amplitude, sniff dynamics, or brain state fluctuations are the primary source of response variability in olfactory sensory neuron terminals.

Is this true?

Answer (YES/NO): YES